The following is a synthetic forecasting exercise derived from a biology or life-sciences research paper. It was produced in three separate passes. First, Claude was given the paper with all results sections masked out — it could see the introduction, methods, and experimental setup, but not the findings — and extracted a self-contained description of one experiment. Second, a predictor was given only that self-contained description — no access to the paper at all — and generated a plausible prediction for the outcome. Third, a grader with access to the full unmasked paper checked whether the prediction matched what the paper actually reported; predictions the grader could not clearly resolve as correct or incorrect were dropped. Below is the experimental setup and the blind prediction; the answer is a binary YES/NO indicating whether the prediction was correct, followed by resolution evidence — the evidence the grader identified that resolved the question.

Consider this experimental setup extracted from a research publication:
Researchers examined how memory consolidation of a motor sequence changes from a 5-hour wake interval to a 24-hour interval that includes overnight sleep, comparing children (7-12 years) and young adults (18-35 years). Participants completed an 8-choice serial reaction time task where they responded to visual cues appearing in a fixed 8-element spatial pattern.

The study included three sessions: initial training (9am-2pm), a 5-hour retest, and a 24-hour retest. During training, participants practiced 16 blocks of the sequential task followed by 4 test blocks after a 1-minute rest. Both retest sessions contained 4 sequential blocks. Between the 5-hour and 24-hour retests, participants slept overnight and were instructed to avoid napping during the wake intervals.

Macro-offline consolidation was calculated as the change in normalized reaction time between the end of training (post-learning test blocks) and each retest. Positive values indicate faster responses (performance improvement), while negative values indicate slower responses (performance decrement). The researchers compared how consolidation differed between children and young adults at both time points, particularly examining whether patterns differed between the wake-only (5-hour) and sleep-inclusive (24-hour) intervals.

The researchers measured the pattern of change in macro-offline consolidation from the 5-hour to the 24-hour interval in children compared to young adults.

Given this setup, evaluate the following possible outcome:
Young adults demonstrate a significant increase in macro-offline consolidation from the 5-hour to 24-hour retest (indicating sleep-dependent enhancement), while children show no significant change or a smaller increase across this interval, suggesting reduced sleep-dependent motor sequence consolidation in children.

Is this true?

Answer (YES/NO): NO